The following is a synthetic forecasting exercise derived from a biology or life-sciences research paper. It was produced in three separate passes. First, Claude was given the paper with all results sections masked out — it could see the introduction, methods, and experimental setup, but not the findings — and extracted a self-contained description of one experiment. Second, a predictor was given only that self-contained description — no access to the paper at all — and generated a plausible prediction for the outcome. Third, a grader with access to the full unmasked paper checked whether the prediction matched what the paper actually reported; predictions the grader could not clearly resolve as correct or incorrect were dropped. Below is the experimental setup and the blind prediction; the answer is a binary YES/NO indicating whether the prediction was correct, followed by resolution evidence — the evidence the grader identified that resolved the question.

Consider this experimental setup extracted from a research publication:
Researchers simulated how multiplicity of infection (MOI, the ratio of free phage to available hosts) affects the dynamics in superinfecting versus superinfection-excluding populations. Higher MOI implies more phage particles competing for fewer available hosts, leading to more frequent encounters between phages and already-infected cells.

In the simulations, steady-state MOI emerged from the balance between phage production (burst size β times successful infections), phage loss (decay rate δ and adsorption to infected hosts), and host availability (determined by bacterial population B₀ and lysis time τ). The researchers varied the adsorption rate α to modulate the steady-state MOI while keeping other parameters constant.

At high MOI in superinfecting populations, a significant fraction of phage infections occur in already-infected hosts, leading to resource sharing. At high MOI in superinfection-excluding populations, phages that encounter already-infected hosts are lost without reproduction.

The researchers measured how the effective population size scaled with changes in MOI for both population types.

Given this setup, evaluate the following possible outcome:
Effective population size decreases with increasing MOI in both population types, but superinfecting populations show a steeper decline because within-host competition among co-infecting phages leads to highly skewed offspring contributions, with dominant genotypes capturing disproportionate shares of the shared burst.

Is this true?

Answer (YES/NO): NO